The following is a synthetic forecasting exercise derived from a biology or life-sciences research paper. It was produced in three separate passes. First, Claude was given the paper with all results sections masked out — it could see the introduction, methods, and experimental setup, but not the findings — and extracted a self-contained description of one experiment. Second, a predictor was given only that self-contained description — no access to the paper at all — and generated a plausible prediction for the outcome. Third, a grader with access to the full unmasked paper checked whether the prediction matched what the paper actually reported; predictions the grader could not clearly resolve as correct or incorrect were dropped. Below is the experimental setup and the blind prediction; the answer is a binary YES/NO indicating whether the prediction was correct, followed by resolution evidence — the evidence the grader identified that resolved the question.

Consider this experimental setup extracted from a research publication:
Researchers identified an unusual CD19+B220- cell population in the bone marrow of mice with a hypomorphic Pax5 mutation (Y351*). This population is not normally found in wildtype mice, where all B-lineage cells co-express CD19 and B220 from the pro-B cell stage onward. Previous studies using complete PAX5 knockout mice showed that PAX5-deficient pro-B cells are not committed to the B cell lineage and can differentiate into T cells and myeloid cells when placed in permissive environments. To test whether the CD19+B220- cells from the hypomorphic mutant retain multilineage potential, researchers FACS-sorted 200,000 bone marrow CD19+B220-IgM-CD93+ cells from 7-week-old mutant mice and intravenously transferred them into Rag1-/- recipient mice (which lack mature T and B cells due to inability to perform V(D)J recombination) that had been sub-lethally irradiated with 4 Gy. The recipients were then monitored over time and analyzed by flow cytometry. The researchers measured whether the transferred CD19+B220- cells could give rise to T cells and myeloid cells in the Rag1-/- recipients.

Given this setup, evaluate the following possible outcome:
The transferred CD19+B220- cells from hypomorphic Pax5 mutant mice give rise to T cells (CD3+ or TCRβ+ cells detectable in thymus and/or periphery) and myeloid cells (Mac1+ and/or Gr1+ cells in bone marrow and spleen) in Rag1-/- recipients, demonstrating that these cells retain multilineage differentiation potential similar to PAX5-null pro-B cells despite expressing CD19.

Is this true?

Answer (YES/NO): YES